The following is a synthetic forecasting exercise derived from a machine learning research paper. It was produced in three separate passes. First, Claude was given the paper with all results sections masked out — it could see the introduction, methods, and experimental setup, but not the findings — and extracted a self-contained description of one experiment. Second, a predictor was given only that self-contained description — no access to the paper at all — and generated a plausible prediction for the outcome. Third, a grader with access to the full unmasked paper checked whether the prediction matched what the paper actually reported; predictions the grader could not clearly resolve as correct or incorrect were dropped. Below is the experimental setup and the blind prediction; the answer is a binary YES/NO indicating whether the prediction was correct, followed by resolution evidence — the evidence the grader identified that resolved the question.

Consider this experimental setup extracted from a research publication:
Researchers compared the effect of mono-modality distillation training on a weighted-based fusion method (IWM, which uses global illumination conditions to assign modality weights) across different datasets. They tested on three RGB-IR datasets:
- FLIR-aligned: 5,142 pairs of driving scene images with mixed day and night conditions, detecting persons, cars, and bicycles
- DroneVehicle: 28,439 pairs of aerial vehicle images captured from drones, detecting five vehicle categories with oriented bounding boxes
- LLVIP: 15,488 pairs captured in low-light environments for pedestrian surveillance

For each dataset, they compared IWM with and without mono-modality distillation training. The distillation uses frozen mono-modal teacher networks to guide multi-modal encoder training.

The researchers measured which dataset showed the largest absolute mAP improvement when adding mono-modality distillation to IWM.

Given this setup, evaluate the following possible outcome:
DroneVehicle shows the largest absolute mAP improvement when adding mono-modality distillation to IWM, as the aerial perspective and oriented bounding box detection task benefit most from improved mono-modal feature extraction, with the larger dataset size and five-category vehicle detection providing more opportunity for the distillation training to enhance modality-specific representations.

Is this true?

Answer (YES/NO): YES